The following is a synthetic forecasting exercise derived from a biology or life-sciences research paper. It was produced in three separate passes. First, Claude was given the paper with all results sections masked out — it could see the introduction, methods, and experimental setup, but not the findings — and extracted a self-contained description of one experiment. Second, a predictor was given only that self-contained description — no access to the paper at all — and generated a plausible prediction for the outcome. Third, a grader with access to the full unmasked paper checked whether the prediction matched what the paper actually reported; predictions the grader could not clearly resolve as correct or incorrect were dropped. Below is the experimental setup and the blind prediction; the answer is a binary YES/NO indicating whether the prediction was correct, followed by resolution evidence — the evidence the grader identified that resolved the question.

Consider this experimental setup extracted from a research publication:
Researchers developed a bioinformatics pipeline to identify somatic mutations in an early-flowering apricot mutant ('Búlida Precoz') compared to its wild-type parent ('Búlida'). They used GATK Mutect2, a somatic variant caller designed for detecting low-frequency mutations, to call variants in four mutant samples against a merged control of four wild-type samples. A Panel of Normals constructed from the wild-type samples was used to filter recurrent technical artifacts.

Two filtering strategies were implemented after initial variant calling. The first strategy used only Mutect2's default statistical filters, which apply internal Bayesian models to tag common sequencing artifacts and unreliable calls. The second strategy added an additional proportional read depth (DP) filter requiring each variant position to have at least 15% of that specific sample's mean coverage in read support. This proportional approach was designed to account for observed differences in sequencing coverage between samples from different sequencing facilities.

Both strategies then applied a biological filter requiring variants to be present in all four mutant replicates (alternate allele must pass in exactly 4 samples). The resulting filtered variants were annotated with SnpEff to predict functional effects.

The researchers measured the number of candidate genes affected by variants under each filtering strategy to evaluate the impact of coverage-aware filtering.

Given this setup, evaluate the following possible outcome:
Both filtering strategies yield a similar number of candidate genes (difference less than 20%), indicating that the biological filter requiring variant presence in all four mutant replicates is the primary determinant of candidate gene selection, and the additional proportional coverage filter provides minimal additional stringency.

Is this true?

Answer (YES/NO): NO